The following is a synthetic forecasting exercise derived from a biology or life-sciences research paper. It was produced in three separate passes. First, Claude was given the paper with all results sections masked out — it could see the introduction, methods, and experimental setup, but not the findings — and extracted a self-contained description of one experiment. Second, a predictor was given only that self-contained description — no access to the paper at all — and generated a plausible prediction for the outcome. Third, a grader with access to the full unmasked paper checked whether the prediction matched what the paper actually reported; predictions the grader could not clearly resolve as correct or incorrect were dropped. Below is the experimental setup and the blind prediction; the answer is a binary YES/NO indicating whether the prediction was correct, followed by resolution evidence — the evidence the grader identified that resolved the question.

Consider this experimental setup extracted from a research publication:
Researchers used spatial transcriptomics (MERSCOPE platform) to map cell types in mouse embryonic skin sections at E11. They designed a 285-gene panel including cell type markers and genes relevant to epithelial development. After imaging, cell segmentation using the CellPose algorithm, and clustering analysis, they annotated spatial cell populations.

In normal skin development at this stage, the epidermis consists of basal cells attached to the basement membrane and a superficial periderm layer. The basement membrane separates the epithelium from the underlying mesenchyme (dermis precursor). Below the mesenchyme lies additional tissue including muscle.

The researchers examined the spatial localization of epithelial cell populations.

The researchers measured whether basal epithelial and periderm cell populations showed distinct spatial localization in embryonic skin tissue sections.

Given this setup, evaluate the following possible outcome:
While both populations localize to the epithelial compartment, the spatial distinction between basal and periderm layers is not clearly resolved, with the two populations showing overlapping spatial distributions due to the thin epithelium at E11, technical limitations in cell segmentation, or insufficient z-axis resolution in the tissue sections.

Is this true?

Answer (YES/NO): NO